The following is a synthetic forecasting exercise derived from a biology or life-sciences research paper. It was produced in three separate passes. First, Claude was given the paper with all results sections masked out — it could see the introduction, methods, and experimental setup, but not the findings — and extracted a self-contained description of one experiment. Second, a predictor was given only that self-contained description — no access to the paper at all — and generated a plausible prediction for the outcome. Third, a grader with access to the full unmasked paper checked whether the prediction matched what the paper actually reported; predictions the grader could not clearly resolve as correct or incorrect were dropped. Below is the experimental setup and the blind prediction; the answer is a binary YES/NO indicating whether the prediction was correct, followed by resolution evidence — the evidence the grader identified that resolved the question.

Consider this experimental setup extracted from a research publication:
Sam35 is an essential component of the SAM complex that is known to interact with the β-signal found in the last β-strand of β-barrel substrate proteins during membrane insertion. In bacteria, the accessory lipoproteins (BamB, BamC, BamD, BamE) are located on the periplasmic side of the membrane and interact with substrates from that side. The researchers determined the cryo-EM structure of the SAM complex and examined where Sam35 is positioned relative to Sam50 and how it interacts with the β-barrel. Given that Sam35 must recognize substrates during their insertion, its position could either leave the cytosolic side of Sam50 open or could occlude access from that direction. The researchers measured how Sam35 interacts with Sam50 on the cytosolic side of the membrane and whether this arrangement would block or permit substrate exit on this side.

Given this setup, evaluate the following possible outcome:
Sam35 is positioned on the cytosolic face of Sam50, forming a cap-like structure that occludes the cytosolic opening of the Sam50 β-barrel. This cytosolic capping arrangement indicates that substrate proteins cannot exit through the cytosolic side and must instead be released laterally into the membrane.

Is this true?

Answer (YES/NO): YES